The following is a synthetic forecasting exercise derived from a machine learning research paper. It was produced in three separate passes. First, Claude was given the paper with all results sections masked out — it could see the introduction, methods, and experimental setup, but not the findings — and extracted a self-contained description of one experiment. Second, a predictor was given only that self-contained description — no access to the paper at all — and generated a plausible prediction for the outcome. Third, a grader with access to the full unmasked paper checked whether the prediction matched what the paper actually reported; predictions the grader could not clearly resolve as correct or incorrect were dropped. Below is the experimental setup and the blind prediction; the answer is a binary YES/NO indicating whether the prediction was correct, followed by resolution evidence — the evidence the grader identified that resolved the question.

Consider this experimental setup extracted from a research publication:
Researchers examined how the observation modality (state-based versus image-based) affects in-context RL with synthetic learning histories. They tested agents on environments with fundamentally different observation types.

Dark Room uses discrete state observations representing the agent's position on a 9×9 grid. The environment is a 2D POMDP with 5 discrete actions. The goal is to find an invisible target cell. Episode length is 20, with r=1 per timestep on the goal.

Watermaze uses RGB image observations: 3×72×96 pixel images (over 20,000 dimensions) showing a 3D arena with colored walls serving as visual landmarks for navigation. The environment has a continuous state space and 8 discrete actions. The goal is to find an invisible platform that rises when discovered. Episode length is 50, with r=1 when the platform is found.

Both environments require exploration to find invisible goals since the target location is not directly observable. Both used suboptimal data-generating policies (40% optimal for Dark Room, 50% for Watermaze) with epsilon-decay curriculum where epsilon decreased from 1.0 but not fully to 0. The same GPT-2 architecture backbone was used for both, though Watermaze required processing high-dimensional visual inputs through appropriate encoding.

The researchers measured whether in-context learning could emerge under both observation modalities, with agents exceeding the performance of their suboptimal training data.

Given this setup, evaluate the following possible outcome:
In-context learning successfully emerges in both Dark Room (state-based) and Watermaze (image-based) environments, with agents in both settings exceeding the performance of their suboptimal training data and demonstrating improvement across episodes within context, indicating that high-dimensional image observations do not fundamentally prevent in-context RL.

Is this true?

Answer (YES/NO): YES